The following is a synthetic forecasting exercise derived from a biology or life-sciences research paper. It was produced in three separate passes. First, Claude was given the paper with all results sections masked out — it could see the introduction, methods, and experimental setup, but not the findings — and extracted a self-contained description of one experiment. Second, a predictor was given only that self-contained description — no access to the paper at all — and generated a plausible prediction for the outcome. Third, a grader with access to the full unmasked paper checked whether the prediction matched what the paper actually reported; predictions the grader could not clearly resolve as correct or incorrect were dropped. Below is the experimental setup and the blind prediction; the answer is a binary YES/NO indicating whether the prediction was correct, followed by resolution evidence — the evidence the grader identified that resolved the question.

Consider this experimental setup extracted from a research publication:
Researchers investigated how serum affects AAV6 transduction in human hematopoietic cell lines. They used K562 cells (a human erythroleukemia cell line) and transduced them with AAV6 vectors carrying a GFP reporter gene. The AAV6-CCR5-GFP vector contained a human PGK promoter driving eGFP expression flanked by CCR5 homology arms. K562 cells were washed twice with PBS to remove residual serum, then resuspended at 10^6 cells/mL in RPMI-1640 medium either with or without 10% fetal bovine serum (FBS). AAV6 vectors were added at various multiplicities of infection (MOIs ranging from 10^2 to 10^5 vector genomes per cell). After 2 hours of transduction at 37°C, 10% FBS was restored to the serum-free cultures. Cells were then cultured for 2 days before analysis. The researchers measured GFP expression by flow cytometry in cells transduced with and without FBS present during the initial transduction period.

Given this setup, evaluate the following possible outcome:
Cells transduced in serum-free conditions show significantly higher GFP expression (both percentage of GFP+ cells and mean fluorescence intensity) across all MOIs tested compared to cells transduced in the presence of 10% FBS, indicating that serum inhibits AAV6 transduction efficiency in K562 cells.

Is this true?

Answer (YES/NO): NO